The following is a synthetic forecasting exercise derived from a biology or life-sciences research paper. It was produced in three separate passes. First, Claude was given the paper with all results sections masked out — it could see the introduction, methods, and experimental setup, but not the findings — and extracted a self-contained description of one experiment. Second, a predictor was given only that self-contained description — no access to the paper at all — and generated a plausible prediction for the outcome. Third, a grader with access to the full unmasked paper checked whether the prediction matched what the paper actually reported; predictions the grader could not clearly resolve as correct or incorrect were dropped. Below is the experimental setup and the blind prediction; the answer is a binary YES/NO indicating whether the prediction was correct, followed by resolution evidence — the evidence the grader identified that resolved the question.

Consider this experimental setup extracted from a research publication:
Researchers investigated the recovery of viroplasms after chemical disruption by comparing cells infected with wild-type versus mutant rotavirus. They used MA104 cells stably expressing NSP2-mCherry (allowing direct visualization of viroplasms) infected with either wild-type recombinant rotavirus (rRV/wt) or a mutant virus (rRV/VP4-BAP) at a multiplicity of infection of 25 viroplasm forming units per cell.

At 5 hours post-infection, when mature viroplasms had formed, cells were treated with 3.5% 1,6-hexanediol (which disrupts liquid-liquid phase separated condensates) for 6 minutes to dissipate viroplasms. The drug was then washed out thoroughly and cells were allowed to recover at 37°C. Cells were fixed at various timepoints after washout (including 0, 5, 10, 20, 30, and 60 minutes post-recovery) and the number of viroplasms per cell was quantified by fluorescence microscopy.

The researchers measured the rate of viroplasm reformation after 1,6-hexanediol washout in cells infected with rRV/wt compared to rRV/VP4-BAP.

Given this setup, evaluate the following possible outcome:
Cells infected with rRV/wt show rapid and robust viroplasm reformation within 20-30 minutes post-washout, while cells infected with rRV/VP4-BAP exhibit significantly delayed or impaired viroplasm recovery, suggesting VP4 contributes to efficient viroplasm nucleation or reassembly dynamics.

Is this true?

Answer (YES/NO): YES